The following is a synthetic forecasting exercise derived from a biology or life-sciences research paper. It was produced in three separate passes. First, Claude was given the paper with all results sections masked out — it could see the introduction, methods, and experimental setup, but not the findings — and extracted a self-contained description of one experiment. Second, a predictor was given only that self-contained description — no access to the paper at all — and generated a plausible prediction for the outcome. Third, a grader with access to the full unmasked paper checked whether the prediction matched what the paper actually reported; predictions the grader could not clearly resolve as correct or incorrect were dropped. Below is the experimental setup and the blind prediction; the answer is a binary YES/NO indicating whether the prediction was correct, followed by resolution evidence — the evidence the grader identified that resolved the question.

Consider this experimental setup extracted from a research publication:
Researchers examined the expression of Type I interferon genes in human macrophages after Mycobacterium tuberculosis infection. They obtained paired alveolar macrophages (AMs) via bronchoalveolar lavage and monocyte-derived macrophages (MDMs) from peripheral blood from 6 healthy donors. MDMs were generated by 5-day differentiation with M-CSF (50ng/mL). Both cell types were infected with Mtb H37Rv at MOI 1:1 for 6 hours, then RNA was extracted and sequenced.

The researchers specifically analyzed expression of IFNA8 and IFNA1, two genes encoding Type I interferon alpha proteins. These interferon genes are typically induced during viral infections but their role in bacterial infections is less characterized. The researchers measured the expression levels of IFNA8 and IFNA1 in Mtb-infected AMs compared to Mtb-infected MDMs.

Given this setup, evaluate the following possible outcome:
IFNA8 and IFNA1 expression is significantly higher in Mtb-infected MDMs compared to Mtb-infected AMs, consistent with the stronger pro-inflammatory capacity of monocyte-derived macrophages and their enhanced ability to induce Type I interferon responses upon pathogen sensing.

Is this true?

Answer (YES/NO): NO